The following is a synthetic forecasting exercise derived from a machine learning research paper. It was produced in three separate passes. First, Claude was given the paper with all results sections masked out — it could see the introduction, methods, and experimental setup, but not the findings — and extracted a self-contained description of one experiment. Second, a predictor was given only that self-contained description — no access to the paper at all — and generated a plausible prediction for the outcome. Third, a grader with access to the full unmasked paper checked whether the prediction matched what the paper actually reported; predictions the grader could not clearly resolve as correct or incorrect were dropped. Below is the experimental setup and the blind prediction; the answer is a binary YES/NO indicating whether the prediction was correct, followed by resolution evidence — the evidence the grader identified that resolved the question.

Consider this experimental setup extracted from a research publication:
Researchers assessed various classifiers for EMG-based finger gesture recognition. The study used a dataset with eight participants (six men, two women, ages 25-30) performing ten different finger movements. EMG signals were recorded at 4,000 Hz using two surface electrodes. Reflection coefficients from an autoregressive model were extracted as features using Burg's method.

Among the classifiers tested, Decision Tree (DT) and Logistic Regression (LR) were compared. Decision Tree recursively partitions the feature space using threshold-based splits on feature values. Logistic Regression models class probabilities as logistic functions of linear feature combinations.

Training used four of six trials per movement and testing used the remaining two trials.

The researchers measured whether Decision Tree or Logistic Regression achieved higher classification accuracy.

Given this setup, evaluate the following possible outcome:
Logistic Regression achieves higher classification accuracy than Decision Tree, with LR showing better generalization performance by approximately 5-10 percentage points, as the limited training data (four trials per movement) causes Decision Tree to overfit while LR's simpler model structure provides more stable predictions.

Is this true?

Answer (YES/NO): YES